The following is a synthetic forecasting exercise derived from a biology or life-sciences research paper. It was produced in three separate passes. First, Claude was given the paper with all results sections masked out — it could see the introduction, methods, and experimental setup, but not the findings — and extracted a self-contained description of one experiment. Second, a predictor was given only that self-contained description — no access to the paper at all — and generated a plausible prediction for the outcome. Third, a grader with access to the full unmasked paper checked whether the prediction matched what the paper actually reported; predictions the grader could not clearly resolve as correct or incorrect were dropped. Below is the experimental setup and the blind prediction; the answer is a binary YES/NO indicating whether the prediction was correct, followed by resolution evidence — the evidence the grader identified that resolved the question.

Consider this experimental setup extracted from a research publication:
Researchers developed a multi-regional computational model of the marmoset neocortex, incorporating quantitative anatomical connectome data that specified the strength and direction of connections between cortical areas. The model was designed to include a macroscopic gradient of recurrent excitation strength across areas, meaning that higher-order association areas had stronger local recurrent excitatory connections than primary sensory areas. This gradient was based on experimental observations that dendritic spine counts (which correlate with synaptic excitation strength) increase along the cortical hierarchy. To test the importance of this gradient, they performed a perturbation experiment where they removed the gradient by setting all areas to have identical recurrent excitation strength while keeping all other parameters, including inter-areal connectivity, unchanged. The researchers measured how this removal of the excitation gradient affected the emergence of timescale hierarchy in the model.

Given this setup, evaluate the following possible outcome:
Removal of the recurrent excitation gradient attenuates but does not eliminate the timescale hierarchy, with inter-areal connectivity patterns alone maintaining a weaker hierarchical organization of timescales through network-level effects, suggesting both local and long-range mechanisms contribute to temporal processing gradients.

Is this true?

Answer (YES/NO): YES